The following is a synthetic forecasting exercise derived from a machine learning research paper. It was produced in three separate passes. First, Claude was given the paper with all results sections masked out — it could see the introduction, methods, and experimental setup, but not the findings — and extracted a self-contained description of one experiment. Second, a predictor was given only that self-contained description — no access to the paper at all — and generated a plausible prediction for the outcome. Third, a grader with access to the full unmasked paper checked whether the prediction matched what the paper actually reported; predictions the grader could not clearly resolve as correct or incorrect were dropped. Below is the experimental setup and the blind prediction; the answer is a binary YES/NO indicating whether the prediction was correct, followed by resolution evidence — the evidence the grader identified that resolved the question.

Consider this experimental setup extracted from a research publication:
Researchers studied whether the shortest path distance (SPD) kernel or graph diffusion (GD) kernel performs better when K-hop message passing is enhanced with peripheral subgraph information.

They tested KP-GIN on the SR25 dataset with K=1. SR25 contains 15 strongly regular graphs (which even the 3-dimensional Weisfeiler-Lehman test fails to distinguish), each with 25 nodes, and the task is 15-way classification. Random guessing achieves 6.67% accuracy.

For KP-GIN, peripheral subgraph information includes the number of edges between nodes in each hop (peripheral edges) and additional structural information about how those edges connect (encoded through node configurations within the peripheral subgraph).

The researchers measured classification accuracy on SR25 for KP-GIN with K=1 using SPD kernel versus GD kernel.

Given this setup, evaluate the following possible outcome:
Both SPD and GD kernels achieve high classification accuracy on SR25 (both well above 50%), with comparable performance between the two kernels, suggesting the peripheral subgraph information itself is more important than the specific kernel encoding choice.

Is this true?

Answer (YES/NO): YES